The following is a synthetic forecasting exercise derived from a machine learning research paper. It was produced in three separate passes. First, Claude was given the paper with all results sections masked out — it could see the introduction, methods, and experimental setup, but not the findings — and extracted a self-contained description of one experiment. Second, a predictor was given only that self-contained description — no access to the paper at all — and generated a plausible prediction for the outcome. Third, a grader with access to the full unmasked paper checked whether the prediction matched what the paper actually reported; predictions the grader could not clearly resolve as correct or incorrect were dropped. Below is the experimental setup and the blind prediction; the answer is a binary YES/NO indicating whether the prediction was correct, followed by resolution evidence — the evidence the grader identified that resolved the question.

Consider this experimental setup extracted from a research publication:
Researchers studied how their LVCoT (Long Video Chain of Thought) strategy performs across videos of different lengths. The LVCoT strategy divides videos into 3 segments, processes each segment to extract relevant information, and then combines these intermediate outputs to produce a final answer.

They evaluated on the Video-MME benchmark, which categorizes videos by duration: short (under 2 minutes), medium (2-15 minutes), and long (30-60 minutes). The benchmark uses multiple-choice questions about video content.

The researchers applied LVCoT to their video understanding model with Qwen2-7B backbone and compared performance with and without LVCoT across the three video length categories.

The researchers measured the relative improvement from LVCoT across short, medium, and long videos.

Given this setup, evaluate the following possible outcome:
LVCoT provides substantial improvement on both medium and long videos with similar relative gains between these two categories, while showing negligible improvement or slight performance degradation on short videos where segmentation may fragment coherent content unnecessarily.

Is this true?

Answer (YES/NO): NO